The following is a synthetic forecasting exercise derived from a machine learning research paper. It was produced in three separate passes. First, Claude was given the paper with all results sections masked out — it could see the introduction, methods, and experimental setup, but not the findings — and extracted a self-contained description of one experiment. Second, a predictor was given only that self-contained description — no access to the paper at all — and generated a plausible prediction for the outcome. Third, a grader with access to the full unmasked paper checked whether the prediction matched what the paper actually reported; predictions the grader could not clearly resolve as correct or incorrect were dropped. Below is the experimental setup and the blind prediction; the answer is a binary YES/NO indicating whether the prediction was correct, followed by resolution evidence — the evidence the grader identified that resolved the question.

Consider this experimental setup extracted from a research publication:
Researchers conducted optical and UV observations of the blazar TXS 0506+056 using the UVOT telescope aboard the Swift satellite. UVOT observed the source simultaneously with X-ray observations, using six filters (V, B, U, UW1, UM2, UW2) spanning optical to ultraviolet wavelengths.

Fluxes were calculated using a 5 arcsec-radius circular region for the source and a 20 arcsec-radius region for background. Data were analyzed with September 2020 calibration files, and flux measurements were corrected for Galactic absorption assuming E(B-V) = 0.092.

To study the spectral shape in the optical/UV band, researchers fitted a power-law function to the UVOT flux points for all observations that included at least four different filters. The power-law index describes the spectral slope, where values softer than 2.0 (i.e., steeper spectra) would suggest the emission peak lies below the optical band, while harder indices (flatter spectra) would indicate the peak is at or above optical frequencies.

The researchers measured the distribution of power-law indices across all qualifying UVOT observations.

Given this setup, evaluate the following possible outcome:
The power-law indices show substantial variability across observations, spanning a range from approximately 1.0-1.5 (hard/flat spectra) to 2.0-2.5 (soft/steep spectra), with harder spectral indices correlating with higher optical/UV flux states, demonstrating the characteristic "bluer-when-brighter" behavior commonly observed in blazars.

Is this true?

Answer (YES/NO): NO